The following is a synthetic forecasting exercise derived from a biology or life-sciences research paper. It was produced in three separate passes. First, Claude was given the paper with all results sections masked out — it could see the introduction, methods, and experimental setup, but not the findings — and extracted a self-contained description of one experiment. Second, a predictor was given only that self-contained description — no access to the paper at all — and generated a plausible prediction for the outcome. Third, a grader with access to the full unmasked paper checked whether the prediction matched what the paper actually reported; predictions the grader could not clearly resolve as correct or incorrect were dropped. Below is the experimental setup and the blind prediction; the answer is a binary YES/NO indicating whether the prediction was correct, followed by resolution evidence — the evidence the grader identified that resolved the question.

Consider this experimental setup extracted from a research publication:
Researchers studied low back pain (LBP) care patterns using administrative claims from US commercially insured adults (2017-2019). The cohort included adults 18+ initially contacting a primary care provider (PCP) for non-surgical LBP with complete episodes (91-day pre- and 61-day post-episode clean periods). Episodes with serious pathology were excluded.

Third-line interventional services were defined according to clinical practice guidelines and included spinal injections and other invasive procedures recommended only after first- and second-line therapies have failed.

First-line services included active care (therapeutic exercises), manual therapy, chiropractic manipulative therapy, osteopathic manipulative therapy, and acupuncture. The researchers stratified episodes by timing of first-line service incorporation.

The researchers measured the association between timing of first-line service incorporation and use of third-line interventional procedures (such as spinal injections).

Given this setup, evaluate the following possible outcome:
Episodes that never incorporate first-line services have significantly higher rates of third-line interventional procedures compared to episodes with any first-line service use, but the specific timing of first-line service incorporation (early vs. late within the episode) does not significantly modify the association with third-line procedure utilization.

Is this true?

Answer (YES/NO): NO